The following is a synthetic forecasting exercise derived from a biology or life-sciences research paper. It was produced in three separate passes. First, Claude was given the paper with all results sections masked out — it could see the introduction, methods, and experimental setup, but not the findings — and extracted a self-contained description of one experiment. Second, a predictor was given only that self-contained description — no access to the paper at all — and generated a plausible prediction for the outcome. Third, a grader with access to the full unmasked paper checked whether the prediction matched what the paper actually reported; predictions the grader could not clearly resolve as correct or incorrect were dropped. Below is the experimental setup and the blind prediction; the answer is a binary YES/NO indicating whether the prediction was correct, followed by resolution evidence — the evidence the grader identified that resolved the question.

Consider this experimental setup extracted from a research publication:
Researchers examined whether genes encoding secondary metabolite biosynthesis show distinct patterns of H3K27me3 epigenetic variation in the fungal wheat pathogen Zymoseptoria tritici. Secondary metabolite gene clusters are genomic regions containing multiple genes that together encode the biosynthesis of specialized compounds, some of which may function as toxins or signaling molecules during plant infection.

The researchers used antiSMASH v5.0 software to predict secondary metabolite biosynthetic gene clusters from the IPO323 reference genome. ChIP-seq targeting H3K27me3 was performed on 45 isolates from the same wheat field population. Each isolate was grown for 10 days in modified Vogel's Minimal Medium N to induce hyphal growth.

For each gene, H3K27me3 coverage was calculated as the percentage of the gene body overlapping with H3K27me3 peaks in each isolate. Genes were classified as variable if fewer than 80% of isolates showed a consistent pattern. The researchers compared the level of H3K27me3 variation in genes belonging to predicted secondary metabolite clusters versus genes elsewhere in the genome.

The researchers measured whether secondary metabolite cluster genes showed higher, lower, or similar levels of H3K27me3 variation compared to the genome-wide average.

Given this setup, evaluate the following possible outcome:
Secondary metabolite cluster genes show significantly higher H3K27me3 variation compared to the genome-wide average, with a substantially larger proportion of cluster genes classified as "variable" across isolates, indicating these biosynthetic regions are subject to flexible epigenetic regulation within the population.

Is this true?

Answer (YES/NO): NO